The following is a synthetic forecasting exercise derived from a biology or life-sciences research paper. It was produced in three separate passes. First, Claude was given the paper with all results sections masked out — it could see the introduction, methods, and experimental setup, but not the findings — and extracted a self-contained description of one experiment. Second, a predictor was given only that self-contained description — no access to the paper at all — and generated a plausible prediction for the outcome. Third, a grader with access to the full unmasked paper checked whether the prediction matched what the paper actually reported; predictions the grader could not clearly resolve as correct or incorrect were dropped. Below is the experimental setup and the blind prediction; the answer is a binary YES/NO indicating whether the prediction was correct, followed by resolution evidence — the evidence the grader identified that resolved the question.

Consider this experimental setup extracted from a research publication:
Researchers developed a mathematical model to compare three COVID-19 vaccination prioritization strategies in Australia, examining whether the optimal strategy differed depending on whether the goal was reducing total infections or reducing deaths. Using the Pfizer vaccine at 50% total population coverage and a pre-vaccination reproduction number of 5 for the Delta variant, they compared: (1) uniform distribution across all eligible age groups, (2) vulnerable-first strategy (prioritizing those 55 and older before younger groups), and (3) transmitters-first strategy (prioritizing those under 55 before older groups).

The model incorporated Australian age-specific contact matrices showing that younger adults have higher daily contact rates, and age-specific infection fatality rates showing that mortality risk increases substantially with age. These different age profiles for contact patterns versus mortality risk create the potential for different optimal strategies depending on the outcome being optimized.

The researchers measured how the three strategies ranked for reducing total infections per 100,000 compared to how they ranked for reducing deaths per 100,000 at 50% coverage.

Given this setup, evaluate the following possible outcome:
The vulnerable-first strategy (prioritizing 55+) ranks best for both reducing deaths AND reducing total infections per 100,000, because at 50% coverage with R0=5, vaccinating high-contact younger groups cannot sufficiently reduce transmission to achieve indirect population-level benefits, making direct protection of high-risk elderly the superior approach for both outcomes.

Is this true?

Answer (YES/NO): NO